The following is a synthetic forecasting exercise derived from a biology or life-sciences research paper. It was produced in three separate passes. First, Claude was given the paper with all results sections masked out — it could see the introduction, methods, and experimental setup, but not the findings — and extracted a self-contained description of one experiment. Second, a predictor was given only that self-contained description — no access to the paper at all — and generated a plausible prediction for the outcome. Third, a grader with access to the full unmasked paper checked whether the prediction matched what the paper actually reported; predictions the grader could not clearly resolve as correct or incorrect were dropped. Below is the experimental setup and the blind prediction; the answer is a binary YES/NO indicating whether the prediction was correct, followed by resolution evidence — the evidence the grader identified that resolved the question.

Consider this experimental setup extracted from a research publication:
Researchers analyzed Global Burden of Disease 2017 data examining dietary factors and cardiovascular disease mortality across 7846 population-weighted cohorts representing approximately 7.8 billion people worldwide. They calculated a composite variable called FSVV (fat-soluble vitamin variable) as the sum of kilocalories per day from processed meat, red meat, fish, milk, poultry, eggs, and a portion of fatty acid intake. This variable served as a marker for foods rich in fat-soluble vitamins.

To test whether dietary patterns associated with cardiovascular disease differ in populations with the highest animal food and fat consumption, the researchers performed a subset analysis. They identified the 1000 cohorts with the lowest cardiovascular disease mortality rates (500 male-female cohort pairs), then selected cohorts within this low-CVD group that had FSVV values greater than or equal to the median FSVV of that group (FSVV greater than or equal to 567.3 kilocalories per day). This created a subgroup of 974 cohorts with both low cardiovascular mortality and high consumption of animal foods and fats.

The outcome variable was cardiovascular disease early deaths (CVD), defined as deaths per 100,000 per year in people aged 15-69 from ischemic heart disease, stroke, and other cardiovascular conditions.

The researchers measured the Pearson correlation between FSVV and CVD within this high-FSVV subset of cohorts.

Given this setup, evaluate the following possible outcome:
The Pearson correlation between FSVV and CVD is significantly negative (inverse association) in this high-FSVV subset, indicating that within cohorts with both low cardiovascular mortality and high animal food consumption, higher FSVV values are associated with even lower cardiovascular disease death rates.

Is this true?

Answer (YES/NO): NO